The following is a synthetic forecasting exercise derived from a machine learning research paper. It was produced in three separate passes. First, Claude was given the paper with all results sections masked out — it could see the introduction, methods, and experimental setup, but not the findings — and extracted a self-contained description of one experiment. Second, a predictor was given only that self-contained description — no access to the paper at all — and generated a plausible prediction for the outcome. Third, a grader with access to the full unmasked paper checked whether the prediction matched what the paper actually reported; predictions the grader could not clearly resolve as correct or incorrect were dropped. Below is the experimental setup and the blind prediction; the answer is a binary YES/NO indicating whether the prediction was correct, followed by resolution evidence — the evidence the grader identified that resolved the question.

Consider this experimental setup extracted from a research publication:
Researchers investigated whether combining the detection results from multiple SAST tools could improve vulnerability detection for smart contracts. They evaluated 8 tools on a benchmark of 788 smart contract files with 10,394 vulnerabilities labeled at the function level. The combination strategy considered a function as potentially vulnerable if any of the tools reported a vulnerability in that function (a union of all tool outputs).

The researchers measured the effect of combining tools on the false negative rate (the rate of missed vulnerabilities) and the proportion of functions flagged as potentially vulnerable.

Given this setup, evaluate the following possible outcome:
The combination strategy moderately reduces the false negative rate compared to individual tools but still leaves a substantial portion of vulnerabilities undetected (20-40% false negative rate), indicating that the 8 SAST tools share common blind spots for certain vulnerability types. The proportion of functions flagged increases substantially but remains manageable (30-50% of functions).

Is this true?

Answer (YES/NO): NO